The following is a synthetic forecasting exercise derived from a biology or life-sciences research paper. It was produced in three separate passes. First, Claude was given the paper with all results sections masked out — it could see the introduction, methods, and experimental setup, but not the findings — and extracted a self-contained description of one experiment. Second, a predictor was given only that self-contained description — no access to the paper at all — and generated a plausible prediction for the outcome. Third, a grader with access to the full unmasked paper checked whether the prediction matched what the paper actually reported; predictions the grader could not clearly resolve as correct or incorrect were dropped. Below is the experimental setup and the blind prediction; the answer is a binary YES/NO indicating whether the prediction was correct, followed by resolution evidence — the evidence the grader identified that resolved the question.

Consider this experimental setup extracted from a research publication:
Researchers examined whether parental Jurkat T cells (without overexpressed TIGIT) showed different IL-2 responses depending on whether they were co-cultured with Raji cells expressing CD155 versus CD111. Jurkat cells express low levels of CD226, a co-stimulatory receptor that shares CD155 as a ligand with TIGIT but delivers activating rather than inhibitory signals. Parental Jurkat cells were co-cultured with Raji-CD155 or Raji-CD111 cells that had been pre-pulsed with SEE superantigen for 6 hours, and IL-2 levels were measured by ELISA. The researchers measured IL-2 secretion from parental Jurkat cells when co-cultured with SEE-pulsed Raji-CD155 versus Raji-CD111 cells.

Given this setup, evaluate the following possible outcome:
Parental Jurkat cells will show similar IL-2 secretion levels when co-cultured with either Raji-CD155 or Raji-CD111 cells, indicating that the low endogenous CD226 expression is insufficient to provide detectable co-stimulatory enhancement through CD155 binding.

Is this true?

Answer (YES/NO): NO